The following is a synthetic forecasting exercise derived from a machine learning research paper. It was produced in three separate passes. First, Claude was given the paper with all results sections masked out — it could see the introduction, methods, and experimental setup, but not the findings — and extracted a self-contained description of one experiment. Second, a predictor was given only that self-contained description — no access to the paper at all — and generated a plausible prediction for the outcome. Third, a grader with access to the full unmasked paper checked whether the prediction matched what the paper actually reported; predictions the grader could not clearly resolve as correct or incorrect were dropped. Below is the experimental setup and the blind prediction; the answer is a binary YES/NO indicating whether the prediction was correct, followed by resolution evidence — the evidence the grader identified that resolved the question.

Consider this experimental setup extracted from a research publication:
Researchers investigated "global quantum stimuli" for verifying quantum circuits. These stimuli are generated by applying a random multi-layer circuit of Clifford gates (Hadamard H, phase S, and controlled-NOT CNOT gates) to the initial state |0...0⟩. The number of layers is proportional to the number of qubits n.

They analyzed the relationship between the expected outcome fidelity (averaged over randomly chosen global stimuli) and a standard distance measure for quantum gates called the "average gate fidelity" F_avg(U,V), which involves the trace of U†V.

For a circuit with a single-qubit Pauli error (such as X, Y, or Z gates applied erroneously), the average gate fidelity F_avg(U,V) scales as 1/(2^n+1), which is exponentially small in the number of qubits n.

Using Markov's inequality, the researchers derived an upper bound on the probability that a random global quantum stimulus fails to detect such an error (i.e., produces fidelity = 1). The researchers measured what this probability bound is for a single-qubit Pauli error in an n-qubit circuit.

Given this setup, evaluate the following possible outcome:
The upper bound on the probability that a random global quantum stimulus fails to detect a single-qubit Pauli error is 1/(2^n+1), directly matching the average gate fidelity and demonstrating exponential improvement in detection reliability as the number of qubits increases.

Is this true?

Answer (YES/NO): YES